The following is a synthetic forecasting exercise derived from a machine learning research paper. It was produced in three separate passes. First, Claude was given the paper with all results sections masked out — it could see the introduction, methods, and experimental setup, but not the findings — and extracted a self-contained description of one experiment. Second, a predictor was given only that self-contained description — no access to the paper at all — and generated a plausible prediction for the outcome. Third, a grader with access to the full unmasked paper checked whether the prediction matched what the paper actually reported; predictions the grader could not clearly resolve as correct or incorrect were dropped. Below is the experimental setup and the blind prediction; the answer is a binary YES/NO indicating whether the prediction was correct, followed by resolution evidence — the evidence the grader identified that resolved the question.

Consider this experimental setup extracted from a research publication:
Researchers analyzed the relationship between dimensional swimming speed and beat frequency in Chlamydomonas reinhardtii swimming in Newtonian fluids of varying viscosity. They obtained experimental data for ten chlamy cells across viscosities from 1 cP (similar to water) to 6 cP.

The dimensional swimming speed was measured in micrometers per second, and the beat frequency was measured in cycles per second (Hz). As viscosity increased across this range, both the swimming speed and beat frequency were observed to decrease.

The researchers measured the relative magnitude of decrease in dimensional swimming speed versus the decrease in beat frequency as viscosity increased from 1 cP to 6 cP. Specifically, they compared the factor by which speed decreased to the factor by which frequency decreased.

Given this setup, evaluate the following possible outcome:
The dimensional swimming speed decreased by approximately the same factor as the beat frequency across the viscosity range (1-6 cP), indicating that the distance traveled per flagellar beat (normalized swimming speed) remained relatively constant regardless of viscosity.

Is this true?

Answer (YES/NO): NO